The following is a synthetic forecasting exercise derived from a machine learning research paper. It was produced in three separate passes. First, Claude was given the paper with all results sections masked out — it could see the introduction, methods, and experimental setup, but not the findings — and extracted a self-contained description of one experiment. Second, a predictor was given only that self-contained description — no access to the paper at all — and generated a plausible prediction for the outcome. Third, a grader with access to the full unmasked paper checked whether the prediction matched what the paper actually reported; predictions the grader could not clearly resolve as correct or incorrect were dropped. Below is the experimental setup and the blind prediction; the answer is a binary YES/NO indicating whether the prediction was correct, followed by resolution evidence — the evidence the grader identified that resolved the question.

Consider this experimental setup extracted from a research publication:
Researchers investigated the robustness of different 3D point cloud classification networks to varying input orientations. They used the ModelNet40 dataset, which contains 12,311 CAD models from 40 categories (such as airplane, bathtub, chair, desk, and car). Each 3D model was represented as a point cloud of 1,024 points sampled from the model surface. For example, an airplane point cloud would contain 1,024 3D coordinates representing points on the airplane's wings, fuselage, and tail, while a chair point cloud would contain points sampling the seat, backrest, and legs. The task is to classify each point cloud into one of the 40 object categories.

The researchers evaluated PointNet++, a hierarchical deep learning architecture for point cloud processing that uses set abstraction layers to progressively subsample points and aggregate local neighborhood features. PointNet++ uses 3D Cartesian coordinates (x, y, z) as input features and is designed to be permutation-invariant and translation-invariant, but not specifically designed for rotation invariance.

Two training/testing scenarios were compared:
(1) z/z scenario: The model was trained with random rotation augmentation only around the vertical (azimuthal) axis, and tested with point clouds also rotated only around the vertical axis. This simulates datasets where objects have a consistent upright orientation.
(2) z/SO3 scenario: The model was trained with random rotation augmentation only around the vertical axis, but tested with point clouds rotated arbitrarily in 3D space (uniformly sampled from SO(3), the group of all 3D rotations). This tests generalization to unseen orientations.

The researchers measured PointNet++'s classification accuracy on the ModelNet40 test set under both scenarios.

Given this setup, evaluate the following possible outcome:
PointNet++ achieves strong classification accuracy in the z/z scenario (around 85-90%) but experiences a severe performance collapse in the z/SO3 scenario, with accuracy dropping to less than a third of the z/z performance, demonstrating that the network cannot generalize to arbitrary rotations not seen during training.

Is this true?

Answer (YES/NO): YES